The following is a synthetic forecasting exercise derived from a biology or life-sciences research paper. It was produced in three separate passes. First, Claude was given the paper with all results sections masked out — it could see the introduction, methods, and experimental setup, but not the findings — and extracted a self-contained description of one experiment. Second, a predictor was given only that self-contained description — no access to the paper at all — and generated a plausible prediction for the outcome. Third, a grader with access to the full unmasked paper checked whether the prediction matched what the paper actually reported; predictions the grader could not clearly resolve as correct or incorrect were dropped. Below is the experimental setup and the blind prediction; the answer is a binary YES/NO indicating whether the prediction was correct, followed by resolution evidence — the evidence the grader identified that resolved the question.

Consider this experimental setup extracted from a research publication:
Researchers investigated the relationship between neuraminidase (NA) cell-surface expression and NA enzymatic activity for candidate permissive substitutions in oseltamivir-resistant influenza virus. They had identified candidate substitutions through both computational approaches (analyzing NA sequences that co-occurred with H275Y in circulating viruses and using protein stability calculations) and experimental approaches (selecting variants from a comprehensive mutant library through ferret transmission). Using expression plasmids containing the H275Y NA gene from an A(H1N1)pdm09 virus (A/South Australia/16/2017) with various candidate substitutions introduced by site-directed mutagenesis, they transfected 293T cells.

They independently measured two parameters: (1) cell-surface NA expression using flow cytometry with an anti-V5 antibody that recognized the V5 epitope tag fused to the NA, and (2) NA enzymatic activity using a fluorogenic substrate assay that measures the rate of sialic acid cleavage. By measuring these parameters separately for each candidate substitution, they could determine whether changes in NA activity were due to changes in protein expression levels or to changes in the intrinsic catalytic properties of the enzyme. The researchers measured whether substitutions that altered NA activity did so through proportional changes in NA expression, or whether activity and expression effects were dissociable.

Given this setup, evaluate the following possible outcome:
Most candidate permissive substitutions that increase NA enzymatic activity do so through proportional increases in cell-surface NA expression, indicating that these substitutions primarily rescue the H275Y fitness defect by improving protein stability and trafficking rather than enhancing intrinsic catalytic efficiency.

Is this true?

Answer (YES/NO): NO